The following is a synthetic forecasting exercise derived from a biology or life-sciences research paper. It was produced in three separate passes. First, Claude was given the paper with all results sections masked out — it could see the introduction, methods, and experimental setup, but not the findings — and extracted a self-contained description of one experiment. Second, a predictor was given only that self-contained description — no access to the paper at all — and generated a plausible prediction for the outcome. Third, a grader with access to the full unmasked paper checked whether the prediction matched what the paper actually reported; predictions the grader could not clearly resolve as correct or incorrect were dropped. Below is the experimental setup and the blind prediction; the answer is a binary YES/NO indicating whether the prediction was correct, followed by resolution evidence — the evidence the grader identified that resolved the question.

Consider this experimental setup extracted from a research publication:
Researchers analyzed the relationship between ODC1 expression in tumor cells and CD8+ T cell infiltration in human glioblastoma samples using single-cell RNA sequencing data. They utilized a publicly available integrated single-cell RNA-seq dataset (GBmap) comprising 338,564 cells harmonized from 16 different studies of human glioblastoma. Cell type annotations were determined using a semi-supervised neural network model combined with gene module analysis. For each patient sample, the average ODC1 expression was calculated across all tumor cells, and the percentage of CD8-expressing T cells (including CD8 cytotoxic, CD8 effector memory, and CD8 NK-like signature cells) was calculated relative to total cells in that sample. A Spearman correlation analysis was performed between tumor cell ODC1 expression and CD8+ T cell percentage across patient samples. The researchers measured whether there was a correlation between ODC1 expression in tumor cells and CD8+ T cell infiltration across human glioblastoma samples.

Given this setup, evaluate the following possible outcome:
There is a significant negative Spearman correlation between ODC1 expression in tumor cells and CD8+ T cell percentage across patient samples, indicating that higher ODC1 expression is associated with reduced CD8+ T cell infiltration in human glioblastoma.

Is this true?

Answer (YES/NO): YES